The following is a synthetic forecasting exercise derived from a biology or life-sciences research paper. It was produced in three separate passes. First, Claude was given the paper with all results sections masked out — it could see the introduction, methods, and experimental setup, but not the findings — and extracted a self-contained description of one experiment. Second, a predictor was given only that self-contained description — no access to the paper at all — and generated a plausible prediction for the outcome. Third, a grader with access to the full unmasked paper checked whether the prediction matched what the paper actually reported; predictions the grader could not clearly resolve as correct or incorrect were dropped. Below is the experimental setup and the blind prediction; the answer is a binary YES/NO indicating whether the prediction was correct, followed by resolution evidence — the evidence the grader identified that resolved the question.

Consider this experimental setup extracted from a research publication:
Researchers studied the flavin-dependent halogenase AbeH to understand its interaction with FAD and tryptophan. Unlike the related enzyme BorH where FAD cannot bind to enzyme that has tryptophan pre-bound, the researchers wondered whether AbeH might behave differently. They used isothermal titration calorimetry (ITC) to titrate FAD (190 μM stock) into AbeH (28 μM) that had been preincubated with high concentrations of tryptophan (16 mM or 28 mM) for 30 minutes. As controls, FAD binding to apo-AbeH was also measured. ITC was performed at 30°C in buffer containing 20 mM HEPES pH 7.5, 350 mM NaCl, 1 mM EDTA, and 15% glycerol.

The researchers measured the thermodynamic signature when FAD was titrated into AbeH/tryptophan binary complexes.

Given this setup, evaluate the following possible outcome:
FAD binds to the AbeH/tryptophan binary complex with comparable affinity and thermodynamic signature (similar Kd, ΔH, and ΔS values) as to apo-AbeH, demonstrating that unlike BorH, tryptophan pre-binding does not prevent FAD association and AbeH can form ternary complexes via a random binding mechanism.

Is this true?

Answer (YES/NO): NO